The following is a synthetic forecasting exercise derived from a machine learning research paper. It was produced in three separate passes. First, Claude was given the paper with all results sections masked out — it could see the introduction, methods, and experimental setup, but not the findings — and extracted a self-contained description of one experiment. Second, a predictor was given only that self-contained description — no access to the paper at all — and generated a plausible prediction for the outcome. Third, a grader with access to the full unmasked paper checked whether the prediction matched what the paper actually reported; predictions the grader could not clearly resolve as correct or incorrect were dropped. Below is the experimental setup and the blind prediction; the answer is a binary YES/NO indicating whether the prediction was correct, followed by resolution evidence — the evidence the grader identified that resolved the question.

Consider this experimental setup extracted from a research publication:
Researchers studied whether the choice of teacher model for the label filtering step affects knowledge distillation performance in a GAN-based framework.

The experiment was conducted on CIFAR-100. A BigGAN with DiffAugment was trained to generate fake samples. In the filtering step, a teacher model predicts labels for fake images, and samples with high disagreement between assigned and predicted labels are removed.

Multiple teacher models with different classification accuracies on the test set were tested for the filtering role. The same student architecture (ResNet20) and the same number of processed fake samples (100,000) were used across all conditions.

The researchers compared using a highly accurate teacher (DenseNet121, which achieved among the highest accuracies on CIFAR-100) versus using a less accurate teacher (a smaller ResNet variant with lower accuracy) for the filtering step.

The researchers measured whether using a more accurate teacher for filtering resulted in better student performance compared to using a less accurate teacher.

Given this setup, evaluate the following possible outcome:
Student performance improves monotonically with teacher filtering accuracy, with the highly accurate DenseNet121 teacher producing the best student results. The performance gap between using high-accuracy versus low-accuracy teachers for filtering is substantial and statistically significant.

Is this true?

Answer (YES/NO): NO